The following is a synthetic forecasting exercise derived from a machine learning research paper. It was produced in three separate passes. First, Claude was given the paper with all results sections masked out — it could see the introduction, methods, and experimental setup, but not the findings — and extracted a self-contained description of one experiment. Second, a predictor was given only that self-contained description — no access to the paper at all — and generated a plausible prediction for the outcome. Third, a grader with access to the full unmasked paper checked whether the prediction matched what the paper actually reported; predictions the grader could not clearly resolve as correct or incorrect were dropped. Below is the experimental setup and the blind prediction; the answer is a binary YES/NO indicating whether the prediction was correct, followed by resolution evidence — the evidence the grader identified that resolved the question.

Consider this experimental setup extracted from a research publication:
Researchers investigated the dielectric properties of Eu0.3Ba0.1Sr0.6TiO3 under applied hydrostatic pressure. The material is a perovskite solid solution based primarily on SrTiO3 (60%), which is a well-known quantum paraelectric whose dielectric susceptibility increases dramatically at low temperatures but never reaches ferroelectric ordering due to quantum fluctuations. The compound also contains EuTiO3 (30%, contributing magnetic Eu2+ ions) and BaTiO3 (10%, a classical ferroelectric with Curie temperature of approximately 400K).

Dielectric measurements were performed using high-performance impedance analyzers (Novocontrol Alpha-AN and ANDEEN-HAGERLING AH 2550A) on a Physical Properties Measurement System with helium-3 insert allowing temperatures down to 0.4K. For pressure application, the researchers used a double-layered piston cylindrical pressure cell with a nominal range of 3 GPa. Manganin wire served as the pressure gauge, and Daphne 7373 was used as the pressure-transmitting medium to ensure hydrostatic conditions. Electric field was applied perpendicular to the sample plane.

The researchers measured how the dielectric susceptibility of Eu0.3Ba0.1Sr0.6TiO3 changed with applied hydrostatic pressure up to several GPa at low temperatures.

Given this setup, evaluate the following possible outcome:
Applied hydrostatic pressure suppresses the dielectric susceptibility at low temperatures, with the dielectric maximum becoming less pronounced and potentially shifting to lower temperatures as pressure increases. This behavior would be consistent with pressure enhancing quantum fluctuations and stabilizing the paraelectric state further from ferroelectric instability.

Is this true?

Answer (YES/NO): NO